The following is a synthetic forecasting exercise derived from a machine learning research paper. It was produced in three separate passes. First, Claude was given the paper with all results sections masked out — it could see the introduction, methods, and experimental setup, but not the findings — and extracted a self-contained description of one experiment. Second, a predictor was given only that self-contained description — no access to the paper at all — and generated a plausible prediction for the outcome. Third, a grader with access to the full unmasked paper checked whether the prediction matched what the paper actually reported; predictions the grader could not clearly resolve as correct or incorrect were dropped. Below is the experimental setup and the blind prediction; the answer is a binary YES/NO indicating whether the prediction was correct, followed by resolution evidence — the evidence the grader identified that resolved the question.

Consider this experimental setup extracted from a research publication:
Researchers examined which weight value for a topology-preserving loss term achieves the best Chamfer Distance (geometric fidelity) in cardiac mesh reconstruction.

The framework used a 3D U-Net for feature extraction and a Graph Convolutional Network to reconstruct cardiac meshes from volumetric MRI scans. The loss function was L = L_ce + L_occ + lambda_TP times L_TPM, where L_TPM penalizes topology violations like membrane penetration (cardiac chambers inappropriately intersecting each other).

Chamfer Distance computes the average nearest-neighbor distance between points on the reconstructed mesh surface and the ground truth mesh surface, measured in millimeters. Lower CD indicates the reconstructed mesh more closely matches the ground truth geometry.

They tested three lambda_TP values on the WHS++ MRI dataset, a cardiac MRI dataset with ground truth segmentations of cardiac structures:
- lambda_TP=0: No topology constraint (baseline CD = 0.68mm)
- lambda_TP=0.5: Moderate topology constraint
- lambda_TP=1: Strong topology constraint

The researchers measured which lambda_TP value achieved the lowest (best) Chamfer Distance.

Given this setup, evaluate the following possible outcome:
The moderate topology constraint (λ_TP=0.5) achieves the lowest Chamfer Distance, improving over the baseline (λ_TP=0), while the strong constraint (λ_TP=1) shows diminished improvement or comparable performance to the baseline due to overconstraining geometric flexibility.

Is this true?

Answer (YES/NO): NO